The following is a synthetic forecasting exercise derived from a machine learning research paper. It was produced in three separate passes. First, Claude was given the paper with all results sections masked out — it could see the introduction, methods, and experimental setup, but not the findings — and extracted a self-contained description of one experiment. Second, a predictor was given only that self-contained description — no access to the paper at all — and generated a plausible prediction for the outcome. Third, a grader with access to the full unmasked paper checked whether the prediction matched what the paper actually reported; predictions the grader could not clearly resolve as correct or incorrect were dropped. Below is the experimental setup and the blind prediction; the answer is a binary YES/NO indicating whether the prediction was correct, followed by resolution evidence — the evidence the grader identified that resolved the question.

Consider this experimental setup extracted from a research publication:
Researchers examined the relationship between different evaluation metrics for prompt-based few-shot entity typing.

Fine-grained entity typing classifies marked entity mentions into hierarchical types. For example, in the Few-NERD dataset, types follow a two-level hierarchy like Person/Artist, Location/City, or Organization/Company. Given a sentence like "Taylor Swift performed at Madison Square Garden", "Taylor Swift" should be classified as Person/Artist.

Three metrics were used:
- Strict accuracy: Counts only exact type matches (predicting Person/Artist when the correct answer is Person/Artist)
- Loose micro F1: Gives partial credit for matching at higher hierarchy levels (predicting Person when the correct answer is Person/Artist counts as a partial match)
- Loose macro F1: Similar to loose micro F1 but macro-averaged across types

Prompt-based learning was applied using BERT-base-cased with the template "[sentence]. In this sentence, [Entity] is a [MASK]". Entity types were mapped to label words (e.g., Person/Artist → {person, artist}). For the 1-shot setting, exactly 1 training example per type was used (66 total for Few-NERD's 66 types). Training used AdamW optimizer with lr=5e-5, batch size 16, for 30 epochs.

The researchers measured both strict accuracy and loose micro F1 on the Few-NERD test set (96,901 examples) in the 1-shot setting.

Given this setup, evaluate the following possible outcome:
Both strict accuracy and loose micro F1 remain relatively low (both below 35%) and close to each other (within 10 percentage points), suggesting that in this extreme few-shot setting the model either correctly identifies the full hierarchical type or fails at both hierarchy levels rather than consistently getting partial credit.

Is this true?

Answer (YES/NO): NO